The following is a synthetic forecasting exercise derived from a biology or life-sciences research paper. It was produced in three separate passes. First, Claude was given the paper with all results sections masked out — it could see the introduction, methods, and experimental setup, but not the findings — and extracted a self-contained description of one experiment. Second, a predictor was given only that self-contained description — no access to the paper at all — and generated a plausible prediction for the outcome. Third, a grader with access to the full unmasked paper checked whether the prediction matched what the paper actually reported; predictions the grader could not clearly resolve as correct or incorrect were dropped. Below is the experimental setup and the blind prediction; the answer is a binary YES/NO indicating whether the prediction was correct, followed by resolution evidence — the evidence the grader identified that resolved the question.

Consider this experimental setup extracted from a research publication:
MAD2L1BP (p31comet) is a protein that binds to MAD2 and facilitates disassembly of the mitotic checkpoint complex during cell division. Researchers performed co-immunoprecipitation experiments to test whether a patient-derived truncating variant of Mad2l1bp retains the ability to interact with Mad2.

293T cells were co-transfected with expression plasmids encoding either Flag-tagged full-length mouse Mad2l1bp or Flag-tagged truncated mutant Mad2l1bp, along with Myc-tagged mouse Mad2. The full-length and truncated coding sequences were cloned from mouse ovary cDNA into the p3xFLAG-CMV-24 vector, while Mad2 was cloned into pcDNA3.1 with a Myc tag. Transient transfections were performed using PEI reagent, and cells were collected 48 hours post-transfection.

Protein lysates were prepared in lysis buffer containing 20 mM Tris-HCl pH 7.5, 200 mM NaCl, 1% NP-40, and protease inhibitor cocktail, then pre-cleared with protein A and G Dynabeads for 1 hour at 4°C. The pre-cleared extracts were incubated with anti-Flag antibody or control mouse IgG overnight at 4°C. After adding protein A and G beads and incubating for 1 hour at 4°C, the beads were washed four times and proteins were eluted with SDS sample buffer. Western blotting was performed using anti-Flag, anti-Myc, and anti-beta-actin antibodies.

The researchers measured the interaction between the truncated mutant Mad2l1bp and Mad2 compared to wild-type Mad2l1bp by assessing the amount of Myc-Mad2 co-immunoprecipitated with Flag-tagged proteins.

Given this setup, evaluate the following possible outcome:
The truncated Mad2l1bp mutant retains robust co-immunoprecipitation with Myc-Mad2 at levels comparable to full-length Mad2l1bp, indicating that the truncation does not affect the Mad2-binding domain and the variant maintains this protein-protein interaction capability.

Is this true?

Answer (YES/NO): NO